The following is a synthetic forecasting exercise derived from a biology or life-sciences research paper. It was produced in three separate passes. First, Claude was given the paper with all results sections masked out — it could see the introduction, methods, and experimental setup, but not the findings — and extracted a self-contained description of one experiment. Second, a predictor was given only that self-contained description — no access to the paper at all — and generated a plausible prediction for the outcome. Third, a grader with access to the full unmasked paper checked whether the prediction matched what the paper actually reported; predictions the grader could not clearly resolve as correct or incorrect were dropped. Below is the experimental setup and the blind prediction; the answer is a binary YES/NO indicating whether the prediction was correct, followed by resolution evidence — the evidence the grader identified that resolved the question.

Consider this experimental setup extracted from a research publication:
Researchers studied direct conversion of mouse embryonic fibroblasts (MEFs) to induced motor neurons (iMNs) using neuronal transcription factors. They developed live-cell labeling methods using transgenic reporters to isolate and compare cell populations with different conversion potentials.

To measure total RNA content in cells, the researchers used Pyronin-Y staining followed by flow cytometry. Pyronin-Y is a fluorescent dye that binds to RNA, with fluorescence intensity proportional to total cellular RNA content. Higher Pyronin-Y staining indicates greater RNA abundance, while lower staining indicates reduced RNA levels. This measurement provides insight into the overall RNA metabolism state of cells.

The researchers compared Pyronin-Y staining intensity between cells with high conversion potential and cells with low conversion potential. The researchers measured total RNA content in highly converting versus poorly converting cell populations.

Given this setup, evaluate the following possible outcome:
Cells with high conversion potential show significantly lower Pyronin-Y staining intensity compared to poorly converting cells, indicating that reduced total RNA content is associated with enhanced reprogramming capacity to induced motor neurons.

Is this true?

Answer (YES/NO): NO